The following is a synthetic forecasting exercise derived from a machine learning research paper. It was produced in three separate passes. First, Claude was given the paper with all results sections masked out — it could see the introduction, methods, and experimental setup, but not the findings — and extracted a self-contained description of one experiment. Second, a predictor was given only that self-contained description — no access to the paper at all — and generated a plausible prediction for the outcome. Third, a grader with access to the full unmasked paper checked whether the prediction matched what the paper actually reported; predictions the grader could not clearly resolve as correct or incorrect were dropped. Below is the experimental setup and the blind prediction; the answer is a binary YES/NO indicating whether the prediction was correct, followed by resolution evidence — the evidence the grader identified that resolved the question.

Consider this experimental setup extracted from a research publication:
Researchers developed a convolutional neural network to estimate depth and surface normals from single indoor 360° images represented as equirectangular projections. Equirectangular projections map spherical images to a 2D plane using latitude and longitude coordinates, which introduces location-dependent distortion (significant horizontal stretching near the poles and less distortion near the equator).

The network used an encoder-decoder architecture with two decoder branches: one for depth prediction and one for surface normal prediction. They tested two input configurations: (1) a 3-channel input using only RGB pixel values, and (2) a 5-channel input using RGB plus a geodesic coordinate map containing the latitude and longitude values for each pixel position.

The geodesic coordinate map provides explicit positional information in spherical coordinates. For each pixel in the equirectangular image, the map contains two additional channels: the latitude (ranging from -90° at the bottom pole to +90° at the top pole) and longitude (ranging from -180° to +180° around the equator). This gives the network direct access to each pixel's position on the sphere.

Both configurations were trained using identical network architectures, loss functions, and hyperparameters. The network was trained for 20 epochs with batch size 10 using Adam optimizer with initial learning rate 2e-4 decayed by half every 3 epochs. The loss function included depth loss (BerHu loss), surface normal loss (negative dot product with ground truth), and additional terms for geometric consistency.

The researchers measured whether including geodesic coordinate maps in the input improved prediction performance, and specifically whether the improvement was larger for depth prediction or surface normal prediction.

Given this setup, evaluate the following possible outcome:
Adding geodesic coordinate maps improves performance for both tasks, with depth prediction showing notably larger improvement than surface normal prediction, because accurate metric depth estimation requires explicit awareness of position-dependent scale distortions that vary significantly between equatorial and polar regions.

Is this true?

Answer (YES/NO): NO